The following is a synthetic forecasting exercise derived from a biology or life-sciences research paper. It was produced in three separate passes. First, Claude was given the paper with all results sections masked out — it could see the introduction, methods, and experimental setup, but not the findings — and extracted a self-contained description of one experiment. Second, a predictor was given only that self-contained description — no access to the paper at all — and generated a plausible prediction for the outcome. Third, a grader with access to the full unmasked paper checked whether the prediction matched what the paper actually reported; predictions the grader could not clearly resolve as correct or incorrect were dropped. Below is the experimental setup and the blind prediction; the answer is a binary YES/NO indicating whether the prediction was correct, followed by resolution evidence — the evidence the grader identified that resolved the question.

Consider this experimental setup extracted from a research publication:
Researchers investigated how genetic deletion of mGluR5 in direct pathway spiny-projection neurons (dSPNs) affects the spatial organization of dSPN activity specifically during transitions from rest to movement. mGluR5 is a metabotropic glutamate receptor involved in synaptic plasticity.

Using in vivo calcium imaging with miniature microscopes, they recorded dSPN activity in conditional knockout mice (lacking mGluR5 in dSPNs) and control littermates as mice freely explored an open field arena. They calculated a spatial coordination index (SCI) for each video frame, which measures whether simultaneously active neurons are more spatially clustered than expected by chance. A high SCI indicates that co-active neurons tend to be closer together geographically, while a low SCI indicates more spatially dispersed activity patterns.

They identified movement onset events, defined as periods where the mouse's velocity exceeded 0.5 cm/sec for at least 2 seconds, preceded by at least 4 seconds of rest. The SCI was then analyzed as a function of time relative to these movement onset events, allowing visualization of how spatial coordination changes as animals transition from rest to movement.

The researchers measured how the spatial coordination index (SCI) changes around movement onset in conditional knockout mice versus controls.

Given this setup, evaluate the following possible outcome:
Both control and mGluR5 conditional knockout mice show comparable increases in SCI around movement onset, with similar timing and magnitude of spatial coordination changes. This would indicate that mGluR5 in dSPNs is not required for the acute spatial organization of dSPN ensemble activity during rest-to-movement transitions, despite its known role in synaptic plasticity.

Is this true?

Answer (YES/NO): YES